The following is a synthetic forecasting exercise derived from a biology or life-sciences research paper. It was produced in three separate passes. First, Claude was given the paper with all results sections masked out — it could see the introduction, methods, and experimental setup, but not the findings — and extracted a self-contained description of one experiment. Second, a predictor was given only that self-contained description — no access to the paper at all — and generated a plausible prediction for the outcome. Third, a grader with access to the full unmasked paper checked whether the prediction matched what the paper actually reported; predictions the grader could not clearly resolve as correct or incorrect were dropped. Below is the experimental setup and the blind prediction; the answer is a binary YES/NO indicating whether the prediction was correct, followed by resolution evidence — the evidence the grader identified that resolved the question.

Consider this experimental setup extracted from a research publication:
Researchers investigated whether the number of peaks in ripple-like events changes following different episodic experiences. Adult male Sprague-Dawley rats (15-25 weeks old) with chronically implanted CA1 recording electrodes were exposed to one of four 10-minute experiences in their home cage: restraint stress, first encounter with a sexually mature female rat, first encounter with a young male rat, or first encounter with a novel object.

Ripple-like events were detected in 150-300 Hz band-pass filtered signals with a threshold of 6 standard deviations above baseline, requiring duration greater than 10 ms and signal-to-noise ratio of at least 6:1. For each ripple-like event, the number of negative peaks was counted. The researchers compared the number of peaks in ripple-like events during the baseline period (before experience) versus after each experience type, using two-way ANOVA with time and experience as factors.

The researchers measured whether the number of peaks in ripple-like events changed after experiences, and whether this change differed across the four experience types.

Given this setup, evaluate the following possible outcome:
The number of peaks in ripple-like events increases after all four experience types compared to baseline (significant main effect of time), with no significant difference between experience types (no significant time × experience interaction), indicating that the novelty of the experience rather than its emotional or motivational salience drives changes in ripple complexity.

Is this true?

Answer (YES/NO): NO